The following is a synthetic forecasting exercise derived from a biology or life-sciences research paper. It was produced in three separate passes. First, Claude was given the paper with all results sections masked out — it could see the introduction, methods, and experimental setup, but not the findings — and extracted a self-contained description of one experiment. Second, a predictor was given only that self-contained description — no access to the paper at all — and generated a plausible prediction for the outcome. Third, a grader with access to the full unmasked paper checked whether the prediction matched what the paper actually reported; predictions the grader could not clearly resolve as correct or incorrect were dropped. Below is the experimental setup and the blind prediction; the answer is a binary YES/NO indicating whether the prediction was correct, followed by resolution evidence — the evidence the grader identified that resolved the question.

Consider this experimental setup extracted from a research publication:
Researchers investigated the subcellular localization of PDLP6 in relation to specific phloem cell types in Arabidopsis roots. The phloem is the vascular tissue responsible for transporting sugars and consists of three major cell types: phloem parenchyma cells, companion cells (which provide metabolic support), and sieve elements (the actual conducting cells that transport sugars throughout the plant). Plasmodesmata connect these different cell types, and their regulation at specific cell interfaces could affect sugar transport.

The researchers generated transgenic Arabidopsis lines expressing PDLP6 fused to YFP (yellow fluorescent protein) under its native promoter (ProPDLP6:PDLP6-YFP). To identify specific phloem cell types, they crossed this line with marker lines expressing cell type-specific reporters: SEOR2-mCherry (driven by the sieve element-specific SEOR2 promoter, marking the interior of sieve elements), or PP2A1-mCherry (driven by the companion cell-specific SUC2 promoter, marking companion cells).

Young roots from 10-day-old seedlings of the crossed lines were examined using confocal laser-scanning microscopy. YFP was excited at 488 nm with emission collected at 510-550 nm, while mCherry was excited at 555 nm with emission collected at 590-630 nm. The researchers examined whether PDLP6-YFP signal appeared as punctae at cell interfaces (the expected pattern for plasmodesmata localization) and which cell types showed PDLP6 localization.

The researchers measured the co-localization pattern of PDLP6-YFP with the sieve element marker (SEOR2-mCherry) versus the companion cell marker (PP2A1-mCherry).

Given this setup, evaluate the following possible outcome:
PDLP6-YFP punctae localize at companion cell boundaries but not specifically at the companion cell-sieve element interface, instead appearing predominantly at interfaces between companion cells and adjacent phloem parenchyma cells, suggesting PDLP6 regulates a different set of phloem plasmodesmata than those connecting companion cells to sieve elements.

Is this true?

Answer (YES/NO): NO